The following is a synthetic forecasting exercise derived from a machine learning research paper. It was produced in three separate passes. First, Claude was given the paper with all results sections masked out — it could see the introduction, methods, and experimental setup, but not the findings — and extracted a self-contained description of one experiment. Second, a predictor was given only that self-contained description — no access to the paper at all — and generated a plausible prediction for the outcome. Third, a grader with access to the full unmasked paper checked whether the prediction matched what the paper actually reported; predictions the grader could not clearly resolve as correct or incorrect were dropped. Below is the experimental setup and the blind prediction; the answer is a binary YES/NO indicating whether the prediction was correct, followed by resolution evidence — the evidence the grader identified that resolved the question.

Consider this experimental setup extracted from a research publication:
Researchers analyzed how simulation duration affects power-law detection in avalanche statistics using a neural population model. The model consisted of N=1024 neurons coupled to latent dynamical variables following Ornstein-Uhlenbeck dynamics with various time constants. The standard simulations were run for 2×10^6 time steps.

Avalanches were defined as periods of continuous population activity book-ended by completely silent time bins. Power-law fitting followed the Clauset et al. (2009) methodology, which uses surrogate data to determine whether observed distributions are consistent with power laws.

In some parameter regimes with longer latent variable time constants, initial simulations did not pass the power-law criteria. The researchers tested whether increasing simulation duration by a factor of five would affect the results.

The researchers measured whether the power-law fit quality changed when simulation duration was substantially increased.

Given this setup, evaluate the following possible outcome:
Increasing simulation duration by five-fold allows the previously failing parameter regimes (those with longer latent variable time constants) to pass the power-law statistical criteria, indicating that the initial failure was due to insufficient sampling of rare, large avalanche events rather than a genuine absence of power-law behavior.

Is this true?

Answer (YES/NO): YES